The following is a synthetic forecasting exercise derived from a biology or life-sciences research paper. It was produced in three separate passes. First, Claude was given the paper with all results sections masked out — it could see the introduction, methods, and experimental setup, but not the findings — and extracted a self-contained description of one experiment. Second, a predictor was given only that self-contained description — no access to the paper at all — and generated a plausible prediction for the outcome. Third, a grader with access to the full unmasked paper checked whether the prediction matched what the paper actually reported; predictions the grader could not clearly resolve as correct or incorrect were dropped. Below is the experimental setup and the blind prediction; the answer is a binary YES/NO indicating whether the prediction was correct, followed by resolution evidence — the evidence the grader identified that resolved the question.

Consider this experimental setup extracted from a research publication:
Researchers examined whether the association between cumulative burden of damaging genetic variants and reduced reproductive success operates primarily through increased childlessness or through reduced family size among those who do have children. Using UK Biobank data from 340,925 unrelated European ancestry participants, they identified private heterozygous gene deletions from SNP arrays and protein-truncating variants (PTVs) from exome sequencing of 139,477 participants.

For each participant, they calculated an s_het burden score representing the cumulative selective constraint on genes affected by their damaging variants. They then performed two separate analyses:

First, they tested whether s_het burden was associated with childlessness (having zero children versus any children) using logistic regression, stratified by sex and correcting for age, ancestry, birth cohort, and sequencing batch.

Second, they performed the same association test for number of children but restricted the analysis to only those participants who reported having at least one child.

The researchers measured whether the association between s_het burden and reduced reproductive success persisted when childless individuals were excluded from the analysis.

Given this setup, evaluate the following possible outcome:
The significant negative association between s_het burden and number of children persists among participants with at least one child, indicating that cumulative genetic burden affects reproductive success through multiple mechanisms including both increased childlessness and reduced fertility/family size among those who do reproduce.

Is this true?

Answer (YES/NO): NO